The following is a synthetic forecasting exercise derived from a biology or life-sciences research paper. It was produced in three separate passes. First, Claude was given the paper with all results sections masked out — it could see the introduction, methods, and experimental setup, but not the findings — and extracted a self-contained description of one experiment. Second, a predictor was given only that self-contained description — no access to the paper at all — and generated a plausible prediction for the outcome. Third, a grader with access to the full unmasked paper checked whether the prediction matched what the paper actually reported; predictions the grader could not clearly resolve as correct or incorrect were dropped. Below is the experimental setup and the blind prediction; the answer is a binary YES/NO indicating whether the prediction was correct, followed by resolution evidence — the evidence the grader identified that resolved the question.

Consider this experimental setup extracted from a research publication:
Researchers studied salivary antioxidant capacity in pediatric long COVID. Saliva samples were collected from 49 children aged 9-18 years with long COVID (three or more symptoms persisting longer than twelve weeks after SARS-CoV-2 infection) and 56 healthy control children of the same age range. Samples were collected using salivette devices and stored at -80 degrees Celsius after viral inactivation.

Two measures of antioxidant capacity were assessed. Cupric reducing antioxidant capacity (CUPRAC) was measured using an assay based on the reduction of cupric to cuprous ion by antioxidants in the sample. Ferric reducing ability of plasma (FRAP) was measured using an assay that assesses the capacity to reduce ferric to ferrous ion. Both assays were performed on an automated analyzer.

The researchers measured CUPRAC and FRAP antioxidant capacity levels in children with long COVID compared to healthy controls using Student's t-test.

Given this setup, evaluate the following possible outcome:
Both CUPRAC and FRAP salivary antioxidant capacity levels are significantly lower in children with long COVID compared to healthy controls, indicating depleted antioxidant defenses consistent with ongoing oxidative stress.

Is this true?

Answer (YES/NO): YES